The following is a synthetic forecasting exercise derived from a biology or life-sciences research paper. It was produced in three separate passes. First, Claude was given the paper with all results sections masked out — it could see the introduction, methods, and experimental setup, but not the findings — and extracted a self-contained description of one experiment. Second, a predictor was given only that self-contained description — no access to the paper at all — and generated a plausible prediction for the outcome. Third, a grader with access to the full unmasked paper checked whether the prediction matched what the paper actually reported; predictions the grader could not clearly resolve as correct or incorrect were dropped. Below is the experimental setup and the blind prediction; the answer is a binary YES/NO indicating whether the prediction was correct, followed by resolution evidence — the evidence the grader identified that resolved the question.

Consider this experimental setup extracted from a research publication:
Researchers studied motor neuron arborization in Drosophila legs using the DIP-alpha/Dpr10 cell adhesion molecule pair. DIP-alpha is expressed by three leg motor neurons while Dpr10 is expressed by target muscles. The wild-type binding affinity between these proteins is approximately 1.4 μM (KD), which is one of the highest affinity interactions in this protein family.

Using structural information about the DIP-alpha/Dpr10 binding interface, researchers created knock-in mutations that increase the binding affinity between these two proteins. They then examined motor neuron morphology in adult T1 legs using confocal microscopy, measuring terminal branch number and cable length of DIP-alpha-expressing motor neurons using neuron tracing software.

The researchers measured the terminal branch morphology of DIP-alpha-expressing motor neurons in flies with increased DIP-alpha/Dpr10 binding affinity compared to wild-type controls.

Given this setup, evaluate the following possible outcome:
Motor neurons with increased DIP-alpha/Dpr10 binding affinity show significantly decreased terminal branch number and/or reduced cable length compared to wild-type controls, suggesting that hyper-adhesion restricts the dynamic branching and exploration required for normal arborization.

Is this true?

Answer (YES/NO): YES